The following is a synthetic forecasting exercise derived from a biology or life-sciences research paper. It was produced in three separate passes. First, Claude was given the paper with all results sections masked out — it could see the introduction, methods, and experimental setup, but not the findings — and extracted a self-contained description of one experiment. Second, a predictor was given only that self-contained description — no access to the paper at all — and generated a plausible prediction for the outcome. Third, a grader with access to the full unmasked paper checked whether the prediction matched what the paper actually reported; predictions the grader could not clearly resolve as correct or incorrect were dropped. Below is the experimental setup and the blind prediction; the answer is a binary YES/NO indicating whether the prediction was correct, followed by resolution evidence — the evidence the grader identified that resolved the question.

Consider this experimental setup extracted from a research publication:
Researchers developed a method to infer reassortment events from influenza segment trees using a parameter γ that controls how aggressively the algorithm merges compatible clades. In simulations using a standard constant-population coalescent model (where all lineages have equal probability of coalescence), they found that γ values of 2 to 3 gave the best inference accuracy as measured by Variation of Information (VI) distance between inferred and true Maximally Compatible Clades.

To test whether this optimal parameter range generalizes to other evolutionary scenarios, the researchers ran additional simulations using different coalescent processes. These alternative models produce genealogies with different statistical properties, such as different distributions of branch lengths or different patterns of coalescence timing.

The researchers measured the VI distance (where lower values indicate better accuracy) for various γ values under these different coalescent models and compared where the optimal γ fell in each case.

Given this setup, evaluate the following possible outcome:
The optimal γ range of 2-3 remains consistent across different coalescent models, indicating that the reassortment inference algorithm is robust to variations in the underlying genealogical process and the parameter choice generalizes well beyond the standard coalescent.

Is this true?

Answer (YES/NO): YES